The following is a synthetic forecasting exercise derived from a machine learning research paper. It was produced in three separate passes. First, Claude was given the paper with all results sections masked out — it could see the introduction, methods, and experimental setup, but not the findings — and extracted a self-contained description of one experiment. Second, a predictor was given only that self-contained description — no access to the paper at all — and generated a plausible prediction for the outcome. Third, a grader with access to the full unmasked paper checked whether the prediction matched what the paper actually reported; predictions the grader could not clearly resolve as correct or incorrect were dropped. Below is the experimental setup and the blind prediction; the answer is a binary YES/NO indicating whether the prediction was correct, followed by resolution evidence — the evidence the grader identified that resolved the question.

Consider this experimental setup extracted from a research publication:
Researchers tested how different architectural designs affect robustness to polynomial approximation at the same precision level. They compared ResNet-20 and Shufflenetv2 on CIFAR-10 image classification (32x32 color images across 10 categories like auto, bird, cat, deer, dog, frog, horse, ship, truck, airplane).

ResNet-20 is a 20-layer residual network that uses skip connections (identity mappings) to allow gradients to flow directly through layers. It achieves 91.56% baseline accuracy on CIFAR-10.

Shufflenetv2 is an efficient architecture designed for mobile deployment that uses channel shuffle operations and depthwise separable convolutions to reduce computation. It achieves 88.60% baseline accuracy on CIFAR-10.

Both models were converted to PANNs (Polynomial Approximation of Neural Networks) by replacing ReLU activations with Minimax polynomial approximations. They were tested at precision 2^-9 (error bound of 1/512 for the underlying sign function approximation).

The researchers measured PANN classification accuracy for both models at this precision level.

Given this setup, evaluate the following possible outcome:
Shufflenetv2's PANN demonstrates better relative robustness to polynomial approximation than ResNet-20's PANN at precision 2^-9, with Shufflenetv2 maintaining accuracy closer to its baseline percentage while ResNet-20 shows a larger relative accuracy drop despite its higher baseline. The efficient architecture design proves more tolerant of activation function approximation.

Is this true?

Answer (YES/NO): NO